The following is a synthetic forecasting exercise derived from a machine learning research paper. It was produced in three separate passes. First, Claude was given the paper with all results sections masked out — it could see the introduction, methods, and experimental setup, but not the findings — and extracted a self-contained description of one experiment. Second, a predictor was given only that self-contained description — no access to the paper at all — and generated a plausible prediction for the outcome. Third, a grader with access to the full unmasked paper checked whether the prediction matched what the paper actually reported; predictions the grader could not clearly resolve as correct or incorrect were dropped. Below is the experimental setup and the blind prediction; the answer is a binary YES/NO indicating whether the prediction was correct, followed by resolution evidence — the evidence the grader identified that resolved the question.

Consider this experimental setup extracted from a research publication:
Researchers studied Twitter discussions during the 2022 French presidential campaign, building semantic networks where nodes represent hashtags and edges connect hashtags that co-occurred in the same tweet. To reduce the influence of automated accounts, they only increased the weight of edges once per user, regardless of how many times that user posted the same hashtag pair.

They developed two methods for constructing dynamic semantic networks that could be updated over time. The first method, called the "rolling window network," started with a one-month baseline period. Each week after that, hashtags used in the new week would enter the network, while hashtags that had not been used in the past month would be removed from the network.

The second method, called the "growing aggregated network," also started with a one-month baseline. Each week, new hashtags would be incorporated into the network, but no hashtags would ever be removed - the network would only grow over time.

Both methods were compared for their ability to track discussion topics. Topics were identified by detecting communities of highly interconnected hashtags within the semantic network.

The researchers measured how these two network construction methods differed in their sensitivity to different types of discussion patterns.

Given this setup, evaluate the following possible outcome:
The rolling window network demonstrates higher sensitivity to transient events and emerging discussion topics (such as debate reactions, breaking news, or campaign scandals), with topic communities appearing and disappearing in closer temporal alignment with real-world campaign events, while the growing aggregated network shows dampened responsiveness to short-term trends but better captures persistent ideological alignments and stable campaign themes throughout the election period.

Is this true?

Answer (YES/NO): YES